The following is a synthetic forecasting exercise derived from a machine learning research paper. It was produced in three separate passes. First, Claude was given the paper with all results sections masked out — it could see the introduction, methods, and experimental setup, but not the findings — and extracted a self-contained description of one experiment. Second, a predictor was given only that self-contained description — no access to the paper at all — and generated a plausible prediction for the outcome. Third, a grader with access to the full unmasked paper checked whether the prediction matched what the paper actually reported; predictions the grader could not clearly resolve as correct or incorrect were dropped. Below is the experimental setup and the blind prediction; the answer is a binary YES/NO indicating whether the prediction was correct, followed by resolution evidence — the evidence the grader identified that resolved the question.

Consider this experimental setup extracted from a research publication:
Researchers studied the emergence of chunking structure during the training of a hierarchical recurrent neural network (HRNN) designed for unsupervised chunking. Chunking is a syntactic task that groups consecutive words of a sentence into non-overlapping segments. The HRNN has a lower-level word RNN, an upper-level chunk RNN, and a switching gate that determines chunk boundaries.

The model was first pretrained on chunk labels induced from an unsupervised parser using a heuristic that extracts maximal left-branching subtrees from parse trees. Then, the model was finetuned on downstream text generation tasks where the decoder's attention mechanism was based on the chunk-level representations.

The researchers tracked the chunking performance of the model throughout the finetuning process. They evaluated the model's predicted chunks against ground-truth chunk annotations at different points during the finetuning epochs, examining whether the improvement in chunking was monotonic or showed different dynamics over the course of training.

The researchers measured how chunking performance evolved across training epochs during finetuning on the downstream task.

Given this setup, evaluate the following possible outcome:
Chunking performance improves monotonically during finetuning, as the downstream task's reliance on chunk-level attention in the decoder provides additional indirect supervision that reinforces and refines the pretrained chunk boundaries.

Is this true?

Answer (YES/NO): NO